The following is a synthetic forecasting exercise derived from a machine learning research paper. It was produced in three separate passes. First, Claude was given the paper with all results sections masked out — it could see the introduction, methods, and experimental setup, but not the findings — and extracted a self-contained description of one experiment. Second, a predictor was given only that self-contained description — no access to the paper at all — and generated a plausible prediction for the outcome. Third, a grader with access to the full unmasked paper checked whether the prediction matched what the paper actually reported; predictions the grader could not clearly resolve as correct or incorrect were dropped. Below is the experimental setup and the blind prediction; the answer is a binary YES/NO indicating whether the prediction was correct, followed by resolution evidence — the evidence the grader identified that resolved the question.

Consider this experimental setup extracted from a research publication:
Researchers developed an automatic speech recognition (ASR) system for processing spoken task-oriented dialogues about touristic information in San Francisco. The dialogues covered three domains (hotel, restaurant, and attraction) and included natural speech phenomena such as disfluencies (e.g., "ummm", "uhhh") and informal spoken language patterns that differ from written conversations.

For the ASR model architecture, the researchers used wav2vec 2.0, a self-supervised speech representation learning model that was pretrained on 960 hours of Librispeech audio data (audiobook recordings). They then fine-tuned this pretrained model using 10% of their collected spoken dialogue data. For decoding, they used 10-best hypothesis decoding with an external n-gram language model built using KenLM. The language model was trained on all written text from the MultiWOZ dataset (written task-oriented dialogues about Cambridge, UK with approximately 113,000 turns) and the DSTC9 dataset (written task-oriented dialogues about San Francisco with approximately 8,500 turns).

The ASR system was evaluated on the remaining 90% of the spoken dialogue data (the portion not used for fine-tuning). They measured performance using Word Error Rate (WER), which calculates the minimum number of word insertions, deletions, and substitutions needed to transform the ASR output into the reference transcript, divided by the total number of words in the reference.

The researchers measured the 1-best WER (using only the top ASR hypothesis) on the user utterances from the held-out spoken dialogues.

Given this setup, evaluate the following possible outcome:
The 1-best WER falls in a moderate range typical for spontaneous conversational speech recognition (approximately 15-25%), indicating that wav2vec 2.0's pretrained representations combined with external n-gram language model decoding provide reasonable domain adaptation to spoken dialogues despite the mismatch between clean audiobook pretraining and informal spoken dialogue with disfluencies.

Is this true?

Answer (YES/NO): YES